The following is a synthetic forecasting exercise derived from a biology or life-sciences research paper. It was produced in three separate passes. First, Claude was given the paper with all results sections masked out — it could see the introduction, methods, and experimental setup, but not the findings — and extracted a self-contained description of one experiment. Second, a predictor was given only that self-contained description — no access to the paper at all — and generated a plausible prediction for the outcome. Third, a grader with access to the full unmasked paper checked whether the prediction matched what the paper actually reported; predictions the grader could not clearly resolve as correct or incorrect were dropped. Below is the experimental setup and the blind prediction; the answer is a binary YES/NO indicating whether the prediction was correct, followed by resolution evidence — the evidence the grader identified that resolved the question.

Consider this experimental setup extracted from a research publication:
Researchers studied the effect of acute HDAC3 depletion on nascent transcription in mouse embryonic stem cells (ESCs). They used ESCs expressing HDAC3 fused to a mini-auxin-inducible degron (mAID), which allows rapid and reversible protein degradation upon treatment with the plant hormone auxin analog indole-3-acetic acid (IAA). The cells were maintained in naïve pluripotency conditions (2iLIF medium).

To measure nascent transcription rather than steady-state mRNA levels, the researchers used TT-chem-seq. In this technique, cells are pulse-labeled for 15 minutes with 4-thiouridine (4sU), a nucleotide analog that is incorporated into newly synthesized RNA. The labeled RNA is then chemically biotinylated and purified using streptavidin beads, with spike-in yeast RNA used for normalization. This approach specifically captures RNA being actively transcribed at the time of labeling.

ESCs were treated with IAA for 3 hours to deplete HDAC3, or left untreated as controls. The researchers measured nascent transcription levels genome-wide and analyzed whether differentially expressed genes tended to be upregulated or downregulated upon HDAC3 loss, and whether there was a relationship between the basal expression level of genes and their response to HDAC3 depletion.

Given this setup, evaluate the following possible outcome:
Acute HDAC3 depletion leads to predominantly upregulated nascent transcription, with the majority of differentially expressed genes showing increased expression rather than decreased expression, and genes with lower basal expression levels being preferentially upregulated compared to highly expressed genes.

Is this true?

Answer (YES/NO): NO